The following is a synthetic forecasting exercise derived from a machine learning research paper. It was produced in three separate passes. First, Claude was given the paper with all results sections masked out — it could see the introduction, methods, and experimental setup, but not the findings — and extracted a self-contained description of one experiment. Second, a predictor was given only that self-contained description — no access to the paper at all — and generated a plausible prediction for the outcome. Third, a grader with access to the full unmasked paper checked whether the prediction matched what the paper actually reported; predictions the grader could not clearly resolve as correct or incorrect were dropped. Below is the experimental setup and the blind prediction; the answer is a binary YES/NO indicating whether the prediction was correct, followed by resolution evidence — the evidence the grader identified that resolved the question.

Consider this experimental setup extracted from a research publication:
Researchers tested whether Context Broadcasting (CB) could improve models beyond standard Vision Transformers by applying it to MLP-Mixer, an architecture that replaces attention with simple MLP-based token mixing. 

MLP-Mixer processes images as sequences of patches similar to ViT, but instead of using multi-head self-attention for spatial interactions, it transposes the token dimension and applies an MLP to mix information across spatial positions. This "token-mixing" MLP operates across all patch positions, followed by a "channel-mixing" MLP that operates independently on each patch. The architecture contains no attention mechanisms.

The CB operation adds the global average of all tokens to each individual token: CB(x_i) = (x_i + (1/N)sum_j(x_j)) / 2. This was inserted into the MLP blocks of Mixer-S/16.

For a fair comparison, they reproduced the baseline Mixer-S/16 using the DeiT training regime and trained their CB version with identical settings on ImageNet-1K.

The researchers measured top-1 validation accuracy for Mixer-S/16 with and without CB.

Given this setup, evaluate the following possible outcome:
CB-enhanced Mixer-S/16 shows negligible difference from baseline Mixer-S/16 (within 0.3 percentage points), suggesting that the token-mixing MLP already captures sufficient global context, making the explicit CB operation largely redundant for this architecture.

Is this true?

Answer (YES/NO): NO